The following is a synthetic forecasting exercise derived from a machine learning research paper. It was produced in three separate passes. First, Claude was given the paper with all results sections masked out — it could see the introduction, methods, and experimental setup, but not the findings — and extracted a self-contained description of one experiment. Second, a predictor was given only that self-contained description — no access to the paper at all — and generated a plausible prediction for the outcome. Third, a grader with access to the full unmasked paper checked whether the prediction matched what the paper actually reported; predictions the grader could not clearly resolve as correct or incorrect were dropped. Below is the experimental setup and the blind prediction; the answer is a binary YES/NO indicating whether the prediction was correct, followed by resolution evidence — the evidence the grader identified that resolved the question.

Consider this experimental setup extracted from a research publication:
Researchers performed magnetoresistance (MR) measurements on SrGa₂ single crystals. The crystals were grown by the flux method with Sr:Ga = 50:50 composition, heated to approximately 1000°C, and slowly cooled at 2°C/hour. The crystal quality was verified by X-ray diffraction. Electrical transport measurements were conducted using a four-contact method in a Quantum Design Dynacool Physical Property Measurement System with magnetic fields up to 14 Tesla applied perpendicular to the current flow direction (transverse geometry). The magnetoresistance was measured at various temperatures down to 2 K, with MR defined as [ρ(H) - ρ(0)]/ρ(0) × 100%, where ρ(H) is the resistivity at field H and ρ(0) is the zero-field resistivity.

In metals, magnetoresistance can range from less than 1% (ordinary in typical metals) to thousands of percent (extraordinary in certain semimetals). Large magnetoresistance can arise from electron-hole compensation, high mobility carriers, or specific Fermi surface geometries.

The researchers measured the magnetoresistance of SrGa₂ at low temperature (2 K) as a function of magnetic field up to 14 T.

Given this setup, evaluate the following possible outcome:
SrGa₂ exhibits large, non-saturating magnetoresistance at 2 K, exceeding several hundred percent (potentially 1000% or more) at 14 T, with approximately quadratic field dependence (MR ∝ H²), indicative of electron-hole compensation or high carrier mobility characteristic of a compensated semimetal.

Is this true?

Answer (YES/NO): NO